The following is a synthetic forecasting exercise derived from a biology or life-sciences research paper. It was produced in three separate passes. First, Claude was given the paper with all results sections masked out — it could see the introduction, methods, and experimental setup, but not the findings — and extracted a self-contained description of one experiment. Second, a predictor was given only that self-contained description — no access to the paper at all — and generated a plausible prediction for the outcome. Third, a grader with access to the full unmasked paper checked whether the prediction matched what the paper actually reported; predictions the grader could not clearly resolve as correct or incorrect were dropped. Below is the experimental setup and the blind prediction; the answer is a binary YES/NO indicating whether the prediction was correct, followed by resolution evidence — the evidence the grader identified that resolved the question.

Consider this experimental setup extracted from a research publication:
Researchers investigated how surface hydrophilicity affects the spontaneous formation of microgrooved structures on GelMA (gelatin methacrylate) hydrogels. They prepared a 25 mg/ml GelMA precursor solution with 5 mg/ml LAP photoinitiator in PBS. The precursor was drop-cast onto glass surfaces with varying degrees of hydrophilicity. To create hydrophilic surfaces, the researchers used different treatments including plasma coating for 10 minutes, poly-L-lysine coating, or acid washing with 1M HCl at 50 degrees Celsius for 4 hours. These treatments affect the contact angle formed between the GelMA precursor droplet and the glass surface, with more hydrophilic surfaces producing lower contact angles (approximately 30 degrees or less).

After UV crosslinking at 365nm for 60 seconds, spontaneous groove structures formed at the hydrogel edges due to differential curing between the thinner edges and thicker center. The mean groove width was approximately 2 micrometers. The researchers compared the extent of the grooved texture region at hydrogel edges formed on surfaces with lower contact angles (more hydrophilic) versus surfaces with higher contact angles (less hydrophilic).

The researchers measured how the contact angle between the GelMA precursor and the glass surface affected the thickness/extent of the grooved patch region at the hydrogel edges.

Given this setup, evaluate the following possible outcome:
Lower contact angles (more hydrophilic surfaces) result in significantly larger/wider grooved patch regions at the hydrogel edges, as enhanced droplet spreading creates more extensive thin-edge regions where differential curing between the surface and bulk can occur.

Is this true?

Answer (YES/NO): YES